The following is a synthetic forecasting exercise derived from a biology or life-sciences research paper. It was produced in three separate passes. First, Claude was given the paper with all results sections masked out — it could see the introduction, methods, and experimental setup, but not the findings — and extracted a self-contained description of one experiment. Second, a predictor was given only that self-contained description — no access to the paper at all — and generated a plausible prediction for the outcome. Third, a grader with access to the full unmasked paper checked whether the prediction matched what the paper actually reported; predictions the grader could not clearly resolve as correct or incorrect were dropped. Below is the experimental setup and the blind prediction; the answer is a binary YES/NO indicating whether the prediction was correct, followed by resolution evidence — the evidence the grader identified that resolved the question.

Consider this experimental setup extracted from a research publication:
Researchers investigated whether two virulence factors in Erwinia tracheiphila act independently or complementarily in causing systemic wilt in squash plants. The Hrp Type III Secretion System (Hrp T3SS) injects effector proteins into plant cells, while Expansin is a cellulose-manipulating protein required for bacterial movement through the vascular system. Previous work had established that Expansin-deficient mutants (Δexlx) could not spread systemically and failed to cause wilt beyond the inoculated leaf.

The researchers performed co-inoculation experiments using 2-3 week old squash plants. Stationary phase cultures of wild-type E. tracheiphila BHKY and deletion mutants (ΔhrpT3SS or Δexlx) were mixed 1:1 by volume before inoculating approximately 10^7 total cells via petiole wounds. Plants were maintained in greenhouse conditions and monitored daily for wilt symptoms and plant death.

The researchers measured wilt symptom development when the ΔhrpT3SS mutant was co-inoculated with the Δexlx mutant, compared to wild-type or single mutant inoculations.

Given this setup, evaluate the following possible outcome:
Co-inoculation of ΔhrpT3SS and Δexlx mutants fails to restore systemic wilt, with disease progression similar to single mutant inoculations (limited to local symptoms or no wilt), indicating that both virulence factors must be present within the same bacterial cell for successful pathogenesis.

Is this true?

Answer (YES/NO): NO